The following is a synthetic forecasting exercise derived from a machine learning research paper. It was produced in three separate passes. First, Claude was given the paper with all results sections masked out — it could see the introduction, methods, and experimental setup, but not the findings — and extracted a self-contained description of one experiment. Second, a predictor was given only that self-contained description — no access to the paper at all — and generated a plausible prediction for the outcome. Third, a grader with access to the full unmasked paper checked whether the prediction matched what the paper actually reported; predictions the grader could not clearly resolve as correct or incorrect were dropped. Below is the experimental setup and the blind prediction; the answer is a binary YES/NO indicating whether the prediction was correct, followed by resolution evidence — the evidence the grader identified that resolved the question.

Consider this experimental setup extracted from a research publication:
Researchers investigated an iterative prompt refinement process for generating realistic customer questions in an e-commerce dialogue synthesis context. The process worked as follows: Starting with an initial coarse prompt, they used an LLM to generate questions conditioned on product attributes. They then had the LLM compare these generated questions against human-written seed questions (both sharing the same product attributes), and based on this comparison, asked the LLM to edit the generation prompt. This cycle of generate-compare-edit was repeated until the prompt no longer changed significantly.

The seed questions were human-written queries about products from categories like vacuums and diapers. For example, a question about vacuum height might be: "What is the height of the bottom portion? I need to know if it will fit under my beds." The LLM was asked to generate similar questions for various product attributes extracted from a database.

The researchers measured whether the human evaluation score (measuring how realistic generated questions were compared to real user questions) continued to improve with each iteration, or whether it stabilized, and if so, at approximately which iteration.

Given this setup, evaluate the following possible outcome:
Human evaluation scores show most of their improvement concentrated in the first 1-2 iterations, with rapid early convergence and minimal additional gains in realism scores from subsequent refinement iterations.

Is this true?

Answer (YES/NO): NO